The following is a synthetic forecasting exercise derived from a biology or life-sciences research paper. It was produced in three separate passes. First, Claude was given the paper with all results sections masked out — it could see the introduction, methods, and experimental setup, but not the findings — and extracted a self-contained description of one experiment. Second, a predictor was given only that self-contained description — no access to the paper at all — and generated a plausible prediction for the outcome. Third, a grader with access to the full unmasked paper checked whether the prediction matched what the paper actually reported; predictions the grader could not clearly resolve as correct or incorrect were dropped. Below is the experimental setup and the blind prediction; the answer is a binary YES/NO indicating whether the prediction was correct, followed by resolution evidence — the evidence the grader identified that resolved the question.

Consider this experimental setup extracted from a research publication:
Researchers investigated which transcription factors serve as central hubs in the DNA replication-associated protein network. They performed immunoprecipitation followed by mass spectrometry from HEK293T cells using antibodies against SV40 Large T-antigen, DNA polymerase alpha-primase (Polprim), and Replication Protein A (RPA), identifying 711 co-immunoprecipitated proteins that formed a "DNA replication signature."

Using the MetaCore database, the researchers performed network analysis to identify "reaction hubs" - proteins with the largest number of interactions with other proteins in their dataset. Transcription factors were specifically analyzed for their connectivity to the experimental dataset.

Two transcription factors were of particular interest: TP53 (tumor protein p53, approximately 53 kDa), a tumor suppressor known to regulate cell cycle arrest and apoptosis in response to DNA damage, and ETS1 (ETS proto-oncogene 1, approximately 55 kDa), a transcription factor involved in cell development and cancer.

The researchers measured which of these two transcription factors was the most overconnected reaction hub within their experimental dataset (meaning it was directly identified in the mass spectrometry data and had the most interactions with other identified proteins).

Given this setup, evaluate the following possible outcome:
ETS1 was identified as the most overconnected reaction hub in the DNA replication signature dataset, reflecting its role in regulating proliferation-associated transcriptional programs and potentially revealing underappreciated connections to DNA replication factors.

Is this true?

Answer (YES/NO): NO